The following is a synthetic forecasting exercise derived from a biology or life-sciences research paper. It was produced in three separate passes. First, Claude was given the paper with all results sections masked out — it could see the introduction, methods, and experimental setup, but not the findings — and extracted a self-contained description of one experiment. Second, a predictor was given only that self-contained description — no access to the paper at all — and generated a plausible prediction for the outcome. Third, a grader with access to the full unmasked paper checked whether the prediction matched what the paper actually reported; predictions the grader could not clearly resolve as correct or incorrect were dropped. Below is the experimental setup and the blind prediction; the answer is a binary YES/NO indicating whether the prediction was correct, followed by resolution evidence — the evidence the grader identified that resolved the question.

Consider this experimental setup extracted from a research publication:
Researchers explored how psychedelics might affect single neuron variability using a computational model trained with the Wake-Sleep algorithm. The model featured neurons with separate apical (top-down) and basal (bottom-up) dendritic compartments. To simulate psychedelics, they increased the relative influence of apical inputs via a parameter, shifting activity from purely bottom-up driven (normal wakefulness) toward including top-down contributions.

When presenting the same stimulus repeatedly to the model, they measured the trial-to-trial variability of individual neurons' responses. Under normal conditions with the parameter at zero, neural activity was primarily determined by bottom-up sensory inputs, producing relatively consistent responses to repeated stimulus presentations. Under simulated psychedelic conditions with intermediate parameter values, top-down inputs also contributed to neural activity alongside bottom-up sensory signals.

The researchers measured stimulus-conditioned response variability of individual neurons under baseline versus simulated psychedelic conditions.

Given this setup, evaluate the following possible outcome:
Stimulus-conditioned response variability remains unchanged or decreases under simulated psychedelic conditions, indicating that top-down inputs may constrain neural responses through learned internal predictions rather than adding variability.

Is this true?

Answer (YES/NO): NO